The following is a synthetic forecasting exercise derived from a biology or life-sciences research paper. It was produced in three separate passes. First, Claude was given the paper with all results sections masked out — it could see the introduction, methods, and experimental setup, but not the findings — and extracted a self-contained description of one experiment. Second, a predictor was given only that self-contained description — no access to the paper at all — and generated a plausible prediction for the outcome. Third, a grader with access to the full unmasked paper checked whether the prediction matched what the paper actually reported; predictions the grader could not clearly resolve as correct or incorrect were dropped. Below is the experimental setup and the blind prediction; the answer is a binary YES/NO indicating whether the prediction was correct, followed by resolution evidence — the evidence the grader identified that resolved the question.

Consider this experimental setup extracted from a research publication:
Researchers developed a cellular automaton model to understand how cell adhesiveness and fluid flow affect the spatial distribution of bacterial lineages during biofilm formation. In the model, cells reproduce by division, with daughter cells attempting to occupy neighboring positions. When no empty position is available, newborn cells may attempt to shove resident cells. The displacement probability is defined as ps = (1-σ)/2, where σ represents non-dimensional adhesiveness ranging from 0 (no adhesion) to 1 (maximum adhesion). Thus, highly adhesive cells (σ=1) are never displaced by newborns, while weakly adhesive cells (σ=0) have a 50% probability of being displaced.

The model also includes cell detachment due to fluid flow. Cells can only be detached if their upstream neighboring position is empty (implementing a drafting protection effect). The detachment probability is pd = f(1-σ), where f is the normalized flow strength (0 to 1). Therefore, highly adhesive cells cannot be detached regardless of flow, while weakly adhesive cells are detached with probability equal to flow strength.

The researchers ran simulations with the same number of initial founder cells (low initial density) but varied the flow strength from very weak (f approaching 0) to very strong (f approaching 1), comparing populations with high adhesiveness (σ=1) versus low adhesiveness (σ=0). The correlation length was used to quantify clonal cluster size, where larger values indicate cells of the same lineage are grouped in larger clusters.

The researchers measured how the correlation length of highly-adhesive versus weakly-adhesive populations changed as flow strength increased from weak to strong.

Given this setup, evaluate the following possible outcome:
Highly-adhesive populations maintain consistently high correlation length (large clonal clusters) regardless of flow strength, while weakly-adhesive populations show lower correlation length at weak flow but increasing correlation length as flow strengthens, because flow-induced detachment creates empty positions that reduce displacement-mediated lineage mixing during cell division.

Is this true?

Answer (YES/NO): NO